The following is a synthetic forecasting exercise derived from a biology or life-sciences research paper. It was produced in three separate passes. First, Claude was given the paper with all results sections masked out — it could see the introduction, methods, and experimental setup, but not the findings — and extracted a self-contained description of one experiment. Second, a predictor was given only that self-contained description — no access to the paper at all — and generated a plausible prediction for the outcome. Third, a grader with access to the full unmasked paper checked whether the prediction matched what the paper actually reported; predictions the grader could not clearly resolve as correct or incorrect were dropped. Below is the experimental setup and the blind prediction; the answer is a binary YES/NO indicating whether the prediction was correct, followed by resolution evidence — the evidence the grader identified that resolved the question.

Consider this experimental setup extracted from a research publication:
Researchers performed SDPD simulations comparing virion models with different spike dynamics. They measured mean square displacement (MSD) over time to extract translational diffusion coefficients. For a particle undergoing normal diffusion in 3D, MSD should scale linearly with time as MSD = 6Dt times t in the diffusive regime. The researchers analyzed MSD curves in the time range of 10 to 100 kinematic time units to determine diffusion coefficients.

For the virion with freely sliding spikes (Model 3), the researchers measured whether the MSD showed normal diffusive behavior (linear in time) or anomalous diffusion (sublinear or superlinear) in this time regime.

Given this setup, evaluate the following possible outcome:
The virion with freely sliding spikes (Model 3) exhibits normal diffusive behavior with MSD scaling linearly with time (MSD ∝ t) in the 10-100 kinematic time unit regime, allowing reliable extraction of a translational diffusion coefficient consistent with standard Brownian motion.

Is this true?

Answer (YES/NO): YES